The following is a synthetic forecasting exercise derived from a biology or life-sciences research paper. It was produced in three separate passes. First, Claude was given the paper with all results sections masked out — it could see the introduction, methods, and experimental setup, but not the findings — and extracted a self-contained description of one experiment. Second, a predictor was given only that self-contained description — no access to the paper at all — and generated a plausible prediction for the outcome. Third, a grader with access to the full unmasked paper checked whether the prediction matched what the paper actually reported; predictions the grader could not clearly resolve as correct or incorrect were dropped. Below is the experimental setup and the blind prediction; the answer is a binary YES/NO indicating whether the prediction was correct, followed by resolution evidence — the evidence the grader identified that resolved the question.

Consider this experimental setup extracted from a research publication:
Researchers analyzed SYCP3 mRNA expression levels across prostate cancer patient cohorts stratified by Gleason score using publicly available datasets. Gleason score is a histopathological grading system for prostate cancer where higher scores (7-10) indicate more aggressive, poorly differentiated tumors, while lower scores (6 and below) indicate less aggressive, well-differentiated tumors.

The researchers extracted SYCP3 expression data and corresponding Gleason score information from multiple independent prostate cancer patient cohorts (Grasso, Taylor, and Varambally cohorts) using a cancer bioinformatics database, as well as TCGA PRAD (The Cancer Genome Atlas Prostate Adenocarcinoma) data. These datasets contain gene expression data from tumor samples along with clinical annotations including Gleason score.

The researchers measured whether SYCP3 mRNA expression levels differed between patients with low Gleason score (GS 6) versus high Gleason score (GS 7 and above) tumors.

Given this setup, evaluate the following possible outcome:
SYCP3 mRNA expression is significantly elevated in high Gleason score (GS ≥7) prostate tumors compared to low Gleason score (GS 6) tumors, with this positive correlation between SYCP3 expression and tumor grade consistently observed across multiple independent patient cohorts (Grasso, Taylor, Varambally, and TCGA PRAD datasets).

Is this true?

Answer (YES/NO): NO